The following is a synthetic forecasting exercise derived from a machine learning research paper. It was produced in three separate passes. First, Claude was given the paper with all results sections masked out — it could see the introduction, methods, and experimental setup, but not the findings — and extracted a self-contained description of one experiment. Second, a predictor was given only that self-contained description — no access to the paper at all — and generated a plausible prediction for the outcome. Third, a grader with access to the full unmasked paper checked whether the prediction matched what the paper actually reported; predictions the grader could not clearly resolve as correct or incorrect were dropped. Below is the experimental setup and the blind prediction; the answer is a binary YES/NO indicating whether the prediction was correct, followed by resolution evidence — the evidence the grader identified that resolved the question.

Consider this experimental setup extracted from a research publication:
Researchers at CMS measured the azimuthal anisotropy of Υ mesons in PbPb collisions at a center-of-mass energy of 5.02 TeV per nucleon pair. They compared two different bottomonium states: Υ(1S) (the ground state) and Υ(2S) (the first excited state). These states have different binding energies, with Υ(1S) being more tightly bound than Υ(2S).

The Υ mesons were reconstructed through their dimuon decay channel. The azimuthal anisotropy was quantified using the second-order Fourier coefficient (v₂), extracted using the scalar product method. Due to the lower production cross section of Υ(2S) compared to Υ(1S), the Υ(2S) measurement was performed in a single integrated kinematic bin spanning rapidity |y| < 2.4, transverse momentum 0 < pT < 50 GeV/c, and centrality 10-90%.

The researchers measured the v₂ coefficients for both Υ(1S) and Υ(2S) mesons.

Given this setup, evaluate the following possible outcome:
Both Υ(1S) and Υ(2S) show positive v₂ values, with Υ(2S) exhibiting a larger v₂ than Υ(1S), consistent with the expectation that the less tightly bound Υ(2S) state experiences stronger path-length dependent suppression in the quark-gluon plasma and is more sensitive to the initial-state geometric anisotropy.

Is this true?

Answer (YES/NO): NO